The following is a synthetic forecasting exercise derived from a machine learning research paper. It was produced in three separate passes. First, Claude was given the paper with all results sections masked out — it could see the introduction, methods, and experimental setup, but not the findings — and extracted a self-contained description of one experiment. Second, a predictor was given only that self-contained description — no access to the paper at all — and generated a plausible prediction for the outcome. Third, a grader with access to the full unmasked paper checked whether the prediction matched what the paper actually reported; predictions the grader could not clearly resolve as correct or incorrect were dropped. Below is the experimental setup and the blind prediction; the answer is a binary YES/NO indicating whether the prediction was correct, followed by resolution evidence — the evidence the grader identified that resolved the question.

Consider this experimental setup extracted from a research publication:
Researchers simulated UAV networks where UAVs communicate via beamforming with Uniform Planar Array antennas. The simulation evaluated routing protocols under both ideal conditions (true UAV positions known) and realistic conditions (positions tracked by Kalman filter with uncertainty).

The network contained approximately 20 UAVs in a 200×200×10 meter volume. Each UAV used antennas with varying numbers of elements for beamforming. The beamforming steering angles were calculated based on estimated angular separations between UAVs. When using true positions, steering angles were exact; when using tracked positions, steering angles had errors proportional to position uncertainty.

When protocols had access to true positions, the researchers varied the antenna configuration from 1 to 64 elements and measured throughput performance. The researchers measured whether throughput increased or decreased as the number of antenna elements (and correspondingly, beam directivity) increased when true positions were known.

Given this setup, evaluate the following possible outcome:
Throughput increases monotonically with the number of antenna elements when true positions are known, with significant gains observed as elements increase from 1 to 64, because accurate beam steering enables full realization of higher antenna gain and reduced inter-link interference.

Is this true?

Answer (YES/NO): NO